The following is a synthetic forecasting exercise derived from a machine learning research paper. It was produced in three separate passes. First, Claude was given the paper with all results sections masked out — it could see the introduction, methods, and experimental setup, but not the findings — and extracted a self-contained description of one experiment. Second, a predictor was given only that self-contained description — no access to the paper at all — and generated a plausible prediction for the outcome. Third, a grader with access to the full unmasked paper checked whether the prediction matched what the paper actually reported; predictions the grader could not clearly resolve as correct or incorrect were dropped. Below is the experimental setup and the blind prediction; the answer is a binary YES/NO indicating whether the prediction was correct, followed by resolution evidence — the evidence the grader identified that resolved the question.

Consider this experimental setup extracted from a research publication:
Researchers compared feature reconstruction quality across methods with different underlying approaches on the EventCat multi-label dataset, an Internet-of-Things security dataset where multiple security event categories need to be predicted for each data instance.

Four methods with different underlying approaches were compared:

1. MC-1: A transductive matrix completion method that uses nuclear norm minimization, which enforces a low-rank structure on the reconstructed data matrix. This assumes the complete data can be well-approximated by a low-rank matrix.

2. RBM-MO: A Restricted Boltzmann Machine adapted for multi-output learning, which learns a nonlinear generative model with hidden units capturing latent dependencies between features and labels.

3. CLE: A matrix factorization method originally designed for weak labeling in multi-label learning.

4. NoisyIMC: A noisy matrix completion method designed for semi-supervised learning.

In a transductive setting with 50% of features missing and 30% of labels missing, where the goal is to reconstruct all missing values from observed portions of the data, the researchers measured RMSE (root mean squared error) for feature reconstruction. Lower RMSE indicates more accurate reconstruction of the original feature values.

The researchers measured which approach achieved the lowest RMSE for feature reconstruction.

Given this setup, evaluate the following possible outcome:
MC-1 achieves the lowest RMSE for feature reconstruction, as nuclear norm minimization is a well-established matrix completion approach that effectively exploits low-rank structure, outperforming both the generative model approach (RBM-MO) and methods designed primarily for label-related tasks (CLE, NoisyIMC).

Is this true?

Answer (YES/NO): YES